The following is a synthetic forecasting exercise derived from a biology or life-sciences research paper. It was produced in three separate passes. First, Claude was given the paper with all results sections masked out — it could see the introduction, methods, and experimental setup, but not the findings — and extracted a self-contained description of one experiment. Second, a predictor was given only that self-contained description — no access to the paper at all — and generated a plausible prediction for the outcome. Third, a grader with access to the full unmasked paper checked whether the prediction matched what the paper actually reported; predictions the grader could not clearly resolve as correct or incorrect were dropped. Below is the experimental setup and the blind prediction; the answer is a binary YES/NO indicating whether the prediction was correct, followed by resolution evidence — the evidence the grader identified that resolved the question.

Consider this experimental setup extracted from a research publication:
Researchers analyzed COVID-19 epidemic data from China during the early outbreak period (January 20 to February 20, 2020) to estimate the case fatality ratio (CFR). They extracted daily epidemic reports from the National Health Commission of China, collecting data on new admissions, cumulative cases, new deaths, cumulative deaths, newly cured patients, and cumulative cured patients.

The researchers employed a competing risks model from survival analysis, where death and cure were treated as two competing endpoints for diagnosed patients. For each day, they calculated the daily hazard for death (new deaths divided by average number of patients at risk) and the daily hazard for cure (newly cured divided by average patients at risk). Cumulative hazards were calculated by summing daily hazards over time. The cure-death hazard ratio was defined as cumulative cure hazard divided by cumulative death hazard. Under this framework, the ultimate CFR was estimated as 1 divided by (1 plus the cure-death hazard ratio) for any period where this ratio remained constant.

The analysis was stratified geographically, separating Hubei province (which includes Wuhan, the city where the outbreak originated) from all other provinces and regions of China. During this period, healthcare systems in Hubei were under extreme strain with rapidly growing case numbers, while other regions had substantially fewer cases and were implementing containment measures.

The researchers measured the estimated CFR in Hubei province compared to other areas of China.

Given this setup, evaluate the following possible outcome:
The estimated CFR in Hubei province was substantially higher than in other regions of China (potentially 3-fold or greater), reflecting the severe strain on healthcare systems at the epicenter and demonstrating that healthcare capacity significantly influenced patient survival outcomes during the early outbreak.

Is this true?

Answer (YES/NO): YES